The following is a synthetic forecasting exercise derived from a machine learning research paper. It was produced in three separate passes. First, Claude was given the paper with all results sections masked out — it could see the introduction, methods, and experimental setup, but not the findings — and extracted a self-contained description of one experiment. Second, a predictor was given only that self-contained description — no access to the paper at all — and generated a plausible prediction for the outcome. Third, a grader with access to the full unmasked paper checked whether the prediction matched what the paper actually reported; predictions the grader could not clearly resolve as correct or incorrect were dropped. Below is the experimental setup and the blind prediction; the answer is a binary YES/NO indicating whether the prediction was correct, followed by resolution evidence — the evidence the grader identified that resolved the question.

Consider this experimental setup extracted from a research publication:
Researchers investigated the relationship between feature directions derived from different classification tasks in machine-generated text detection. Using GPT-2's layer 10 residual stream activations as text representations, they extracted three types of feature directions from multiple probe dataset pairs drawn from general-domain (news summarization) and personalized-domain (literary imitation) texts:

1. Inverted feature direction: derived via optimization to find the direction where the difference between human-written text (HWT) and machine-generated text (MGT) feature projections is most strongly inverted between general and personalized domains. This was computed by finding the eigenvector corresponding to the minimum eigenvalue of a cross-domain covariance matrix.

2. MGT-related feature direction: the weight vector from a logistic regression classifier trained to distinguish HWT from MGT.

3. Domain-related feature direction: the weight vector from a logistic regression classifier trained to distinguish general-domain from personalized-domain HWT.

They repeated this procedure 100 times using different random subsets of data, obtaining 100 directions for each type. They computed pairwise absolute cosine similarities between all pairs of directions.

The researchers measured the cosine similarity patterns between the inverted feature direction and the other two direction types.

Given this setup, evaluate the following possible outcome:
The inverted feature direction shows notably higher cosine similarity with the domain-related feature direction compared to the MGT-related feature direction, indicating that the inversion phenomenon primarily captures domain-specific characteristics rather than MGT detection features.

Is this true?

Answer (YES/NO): YES